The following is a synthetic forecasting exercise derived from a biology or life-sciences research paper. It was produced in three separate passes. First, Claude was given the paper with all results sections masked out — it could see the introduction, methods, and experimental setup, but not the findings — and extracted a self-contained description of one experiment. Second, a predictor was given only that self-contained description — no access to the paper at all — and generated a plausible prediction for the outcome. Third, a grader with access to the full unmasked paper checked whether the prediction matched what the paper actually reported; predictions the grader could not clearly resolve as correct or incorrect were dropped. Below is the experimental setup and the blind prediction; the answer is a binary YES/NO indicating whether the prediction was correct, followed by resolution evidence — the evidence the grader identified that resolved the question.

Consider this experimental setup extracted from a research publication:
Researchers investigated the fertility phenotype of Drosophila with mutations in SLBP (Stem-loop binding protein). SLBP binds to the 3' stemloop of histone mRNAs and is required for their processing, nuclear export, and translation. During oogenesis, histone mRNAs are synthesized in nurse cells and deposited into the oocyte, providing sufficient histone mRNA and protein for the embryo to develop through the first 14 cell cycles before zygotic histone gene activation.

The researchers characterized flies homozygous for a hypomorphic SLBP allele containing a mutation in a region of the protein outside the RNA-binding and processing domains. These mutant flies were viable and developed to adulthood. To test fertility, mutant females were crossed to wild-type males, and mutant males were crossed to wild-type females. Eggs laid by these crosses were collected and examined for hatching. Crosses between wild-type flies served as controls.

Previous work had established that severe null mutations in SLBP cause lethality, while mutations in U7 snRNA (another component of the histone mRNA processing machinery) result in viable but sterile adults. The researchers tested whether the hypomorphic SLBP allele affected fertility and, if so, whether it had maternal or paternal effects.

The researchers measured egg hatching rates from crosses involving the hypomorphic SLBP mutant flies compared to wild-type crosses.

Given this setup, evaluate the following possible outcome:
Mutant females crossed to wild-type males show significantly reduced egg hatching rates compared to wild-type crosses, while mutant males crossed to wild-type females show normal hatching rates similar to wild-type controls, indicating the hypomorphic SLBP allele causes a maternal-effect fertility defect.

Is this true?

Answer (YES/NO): YES